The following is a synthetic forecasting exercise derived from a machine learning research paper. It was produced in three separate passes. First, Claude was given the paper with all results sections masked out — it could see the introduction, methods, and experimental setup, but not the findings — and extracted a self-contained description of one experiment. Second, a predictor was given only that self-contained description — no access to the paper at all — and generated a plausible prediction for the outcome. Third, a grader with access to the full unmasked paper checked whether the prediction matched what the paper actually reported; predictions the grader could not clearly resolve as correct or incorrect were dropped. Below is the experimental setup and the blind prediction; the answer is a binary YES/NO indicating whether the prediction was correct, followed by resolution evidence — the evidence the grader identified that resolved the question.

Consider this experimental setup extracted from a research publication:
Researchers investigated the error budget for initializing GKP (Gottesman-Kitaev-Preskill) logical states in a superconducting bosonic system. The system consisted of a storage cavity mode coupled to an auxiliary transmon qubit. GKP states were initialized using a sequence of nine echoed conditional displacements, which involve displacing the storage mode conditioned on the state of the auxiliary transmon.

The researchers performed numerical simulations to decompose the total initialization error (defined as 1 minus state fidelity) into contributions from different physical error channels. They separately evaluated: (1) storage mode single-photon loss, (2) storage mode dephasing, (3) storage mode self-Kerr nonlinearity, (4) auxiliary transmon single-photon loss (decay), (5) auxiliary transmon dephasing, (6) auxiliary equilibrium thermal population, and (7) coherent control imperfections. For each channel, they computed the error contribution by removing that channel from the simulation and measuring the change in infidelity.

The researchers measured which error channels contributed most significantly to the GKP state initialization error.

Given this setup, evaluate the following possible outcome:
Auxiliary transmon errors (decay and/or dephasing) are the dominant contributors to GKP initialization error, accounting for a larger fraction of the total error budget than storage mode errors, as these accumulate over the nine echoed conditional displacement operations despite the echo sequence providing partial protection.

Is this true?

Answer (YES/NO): NO